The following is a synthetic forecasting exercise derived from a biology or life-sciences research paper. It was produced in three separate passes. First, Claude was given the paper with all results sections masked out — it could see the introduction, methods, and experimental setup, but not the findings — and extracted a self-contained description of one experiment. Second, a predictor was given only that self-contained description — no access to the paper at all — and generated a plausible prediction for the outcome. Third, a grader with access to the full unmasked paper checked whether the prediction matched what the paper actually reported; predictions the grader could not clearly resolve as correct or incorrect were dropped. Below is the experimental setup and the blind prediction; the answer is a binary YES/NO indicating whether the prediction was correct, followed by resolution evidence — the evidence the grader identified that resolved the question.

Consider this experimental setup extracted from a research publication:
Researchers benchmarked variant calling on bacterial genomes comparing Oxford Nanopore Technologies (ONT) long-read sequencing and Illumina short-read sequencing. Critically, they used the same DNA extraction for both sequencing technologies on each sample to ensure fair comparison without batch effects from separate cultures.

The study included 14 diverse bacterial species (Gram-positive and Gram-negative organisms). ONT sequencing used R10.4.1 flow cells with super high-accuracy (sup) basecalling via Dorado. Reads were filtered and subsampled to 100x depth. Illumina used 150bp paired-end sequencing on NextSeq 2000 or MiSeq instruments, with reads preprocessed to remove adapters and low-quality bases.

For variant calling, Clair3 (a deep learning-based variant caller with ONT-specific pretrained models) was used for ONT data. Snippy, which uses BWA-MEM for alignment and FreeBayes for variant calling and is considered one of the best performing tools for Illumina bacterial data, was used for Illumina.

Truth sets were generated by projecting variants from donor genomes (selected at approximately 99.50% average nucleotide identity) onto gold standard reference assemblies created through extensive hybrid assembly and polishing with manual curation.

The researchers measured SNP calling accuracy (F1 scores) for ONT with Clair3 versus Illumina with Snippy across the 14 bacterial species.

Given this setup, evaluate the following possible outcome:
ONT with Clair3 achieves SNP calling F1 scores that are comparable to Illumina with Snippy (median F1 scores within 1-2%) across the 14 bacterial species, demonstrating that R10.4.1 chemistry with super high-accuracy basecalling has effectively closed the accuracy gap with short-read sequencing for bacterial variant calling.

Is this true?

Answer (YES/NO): NO